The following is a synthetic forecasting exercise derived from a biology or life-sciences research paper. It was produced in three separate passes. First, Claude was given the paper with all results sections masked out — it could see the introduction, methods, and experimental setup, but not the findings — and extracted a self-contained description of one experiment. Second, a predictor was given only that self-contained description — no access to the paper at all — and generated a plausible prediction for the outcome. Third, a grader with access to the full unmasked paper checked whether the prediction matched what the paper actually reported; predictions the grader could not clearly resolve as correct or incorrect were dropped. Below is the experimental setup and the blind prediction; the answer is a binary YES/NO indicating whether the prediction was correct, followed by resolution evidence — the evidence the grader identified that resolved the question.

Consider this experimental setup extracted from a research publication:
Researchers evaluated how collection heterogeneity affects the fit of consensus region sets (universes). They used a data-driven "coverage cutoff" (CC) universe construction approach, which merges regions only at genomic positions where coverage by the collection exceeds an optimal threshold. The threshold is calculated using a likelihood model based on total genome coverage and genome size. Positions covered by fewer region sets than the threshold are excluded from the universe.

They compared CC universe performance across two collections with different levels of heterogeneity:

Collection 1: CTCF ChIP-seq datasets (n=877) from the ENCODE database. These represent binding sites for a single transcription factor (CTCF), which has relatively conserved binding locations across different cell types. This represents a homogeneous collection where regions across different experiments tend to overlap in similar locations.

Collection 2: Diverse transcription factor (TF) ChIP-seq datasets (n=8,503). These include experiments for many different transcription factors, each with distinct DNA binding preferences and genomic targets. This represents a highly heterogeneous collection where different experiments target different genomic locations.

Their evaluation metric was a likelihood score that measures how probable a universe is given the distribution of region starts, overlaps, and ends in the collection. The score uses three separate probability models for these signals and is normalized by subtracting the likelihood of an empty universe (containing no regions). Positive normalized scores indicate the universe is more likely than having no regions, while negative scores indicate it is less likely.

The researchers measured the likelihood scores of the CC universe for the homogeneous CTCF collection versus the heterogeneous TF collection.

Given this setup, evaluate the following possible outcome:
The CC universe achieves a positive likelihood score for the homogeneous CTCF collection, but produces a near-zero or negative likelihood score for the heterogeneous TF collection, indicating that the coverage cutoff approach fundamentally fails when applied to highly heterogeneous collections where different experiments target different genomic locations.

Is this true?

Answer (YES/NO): NO